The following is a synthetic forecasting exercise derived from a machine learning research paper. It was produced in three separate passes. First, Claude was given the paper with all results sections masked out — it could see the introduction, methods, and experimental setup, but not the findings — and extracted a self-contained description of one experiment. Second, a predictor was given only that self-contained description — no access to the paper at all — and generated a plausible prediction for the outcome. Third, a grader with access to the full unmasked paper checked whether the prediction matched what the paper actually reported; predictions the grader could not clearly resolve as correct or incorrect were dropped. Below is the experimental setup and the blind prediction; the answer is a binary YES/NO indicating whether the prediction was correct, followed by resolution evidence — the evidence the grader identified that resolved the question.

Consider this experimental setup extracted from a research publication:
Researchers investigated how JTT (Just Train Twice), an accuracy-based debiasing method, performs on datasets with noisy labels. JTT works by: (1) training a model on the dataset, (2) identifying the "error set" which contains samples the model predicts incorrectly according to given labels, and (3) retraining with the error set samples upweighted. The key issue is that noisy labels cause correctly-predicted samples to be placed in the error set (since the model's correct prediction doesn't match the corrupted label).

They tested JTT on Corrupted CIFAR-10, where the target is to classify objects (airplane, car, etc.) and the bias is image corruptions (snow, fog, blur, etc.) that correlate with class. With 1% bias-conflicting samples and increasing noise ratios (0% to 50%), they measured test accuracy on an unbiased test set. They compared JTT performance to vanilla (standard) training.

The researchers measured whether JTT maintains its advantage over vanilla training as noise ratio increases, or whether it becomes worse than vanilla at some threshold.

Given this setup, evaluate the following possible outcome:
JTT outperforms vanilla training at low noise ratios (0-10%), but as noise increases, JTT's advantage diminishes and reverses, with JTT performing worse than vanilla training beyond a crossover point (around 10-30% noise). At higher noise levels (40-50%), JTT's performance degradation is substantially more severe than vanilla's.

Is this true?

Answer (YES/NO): NO